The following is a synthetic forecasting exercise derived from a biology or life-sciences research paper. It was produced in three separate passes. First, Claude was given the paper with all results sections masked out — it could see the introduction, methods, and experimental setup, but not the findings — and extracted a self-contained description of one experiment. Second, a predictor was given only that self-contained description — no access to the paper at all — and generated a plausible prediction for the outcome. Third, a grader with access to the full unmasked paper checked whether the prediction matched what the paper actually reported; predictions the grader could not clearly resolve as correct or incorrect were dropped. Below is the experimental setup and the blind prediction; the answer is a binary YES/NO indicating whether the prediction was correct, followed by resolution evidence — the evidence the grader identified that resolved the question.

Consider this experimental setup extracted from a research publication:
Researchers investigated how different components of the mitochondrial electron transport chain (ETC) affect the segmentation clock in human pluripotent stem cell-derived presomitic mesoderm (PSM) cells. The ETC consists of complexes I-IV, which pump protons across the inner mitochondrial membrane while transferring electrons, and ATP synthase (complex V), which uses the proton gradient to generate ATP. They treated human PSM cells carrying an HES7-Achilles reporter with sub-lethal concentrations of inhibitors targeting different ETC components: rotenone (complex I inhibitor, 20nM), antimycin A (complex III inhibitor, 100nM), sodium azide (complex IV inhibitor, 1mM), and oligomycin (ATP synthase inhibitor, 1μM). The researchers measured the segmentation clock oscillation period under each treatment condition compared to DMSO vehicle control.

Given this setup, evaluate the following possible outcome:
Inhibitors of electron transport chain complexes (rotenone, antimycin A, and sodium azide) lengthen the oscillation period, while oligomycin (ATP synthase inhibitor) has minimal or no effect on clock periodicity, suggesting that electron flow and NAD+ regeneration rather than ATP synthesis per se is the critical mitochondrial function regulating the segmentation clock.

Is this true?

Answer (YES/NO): YES